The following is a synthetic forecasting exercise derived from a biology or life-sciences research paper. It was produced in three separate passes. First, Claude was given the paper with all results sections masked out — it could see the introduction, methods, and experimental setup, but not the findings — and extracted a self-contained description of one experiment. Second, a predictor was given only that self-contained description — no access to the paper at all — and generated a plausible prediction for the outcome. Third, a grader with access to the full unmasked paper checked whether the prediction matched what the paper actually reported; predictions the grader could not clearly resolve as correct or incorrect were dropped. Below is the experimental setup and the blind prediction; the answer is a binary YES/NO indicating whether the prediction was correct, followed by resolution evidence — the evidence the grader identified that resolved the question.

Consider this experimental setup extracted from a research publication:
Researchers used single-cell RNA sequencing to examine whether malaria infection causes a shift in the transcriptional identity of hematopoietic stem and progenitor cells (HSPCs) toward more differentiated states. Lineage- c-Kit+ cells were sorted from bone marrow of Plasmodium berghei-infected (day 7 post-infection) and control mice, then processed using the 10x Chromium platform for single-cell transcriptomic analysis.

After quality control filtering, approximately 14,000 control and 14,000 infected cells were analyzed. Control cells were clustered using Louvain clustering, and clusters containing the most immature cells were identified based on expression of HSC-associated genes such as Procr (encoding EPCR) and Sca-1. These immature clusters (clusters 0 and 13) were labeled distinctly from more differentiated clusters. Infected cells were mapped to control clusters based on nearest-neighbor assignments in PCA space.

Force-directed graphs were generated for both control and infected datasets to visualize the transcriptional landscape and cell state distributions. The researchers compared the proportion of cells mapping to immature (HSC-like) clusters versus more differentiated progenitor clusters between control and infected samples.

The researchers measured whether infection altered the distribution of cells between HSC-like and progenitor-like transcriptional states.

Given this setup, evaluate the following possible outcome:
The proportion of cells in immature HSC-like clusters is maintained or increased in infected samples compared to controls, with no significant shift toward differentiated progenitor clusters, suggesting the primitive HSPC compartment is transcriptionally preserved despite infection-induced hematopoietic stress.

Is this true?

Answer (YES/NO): NO